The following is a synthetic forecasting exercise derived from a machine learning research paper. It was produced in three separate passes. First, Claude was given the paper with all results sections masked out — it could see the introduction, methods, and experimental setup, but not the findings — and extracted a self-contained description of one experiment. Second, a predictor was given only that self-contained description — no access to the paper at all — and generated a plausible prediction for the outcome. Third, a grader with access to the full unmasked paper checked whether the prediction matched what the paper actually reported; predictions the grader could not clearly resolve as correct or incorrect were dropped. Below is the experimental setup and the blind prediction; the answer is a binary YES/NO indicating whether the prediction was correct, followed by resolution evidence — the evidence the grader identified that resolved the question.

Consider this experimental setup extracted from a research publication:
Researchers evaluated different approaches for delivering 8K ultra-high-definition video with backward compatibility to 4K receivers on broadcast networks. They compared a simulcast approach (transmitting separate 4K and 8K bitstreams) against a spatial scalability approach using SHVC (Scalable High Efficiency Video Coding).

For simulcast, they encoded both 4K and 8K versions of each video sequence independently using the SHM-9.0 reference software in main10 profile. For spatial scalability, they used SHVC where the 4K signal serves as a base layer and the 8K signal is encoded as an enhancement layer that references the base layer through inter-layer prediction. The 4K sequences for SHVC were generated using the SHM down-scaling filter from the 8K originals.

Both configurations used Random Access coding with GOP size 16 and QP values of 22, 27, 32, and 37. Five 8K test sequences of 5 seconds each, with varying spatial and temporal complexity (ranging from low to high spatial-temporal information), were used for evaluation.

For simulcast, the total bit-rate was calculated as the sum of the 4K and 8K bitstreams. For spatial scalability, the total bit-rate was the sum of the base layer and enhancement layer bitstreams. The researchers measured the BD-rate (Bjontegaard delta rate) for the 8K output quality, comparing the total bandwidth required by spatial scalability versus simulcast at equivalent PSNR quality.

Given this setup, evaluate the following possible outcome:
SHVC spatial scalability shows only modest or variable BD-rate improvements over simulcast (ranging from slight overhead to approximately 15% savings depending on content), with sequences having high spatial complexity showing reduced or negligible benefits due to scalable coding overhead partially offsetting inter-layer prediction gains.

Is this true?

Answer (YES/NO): NO